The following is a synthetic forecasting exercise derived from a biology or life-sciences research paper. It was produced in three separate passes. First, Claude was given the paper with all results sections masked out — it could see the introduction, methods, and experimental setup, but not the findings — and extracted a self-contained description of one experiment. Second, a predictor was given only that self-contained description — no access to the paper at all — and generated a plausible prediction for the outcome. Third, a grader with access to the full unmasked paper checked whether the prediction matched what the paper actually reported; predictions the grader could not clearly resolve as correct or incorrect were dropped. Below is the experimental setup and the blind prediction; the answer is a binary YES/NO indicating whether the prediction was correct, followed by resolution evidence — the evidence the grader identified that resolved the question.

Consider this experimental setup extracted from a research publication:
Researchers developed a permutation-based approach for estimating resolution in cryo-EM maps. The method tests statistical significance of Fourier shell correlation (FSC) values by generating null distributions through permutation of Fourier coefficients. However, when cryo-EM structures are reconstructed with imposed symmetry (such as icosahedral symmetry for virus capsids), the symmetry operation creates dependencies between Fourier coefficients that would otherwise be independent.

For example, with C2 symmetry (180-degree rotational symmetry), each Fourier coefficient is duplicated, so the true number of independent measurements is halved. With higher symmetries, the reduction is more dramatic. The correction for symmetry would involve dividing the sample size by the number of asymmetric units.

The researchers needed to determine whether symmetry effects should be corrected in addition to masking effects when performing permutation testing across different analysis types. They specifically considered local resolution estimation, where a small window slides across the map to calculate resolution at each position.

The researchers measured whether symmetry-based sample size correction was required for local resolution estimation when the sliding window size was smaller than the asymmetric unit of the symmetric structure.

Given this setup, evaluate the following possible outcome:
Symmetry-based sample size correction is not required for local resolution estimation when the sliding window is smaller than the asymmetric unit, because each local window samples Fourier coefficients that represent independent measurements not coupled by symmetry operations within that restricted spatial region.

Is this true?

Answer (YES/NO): YES